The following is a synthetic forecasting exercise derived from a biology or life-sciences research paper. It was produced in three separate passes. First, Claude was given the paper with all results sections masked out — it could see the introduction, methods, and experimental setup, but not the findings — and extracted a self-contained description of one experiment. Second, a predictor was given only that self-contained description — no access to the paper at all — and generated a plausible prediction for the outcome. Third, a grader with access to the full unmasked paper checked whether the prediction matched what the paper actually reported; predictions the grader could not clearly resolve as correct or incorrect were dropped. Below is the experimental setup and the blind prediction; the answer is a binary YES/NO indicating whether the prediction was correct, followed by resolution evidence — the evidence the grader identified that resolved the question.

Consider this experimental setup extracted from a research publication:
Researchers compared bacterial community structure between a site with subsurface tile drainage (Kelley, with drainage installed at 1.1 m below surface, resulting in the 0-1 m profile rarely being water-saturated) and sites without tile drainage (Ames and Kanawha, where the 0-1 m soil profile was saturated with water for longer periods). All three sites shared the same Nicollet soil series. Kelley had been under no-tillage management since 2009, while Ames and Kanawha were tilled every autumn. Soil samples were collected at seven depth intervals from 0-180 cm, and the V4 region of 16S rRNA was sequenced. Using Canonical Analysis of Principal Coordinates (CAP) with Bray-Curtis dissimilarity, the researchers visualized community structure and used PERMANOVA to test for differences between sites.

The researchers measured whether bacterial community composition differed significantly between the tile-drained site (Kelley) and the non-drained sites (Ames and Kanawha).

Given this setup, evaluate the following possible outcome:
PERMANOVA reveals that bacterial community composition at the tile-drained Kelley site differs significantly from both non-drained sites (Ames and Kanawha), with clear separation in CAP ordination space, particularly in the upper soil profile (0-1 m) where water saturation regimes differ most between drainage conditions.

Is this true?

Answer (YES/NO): NO